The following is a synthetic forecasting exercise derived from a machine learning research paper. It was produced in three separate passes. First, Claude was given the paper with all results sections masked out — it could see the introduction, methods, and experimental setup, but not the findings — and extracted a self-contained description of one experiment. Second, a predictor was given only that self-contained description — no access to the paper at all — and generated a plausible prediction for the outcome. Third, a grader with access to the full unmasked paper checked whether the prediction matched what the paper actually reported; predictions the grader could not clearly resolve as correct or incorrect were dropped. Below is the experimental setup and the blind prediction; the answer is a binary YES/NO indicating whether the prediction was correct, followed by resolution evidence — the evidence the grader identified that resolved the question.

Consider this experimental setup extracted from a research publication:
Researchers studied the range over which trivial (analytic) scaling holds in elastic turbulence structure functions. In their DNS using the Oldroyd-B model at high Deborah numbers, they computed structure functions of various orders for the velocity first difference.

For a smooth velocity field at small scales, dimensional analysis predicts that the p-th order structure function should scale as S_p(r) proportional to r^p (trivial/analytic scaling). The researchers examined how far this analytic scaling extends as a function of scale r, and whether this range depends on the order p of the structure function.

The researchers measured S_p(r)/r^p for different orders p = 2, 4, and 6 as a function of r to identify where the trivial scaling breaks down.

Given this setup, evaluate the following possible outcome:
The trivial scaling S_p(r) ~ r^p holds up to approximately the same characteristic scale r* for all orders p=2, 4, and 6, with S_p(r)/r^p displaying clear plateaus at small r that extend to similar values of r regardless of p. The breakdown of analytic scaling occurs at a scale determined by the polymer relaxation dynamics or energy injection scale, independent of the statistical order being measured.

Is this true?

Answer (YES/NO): NO